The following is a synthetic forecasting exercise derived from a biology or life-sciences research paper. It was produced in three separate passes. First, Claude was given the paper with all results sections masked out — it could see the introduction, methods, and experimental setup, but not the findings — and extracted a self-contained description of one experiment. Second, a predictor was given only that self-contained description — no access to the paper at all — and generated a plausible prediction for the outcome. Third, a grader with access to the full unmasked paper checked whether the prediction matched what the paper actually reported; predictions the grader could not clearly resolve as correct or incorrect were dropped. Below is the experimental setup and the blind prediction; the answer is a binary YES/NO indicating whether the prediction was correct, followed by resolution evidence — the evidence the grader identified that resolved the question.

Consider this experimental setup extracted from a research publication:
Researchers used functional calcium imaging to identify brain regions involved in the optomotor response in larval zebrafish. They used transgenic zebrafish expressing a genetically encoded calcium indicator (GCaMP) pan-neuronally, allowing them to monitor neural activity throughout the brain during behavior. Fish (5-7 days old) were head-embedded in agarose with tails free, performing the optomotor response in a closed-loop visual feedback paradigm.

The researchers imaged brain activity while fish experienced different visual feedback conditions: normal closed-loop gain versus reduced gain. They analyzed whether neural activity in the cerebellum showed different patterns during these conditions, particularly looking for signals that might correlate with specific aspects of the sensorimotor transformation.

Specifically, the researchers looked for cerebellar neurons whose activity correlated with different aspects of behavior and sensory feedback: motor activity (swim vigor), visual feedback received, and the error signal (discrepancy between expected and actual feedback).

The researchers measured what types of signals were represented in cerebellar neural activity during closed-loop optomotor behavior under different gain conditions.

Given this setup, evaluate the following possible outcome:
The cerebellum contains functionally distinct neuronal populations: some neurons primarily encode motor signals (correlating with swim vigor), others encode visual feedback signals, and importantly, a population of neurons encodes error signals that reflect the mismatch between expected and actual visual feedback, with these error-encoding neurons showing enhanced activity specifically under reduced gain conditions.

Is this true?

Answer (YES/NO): NO